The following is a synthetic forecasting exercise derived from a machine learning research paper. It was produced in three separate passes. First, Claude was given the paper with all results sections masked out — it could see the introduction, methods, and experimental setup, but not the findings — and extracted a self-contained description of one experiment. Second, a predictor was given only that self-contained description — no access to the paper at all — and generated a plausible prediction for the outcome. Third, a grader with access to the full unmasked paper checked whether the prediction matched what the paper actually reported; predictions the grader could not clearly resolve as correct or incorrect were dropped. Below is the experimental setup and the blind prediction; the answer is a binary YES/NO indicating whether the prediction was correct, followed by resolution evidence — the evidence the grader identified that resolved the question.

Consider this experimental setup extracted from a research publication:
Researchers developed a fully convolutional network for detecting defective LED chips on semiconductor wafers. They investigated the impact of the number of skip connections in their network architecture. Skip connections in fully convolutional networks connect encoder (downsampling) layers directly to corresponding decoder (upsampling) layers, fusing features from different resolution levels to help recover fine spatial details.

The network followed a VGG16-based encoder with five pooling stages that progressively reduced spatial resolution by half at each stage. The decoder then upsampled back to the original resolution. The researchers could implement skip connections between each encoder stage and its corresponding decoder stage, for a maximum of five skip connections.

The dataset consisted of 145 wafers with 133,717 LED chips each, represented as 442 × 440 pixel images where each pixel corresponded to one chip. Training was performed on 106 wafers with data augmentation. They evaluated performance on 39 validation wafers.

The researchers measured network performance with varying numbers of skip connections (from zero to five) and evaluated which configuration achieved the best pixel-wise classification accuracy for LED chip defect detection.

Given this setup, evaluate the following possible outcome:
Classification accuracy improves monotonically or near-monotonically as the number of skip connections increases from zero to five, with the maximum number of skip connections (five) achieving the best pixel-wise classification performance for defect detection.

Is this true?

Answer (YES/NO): YES